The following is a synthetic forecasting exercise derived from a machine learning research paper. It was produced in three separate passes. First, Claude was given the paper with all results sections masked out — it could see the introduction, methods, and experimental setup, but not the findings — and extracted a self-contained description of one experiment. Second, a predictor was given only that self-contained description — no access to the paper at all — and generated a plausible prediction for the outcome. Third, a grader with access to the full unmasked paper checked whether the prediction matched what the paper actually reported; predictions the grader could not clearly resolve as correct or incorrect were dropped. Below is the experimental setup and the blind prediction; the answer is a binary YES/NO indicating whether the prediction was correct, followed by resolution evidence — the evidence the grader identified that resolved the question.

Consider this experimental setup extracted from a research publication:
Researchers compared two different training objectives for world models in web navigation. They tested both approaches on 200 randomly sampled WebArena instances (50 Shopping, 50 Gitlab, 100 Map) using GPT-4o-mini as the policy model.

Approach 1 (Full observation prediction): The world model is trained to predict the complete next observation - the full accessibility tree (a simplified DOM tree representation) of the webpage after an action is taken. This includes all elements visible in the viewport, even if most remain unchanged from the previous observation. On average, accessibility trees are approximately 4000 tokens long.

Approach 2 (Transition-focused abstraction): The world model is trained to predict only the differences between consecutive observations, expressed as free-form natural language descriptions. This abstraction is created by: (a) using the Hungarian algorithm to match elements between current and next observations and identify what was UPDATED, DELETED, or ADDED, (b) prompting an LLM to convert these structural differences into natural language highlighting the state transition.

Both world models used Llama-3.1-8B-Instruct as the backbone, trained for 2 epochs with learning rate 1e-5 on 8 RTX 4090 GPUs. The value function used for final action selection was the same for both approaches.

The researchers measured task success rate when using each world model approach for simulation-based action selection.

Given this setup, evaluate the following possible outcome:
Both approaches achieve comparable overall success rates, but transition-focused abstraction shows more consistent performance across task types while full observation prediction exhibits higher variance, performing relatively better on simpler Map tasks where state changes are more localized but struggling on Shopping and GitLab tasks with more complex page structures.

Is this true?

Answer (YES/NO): NO